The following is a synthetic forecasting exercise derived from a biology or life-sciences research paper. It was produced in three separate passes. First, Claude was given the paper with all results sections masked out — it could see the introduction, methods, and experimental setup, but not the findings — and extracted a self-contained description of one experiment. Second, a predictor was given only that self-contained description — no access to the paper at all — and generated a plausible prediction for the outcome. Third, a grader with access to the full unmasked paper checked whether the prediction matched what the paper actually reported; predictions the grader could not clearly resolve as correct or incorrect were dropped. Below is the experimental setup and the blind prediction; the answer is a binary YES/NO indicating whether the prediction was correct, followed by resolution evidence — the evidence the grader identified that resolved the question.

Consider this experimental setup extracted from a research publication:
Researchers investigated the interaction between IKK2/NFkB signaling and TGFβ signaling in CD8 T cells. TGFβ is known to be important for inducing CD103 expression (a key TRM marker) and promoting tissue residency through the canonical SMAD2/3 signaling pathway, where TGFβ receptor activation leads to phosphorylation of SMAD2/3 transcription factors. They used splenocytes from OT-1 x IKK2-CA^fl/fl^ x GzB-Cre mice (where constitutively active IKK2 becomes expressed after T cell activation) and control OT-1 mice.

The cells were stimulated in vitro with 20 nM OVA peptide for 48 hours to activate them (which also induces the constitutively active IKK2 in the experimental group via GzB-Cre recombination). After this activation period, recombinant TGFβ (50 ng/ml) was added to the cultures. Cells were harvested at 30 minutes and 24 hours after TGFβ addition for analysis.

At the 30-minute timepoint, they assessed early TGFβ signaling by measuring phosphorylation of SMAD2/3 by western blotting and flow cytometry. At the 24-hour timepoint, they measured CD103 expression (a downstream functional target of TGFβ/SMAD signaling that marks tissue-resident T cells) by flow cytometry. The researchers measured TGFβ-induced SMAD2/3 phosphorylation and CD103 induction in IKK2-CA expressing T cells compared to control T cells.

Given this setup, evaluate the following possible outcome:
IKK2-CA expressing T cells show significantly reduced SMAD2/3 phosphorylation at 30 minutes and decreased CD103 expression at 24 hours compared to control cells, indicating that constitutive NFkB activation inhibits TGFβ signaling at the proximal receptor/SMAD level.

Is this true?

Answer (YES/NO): YES